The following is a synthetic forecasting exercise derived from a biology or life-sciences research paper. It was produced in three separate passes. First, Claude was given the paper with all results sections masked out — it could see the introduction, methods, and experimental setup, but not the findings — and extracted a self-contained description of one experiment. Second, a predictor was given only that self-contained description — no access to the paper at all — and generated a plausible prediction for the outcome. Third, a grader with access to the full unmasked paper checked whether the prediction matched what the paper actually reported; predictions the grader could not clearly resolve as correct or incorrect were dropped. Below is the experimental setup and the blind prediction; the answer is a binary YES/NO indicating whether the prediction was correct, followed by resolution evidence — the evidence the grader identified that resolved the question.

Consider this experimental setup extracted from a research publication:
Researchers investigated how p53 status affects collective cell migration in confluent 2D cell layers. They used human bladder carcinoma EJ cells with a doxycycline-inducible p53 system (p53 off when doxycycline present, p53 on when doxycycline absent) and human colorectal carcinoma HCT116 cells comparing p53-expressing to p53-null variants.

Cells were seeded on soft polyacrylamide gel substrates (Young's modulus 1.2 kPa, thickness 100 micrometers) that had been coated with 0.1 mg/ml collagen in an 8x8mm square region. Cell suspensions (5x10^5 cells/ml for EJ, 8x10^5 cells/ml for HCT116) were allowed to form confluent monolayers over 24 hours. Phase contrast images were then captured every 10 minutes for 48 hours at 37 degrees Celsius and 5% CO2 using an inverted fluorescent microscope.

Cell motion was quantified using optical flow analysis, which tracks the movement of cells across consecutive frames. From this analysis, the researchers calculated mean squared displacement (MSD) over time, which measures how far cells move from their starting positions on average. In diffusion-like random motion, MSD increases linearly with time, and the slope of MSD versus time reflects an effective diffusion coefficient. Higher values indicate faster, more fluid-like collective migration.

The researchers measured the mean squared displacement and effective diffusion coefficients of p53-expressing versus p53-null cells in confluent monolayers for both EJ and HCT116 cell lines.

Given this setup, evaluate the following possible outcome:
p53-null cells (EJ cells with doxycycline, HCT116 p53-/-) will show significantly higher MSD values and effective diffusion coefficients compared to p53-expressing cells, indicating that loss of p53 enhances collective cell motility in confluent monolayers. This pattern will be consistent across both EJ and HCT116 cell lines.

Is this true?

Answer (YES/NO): NO